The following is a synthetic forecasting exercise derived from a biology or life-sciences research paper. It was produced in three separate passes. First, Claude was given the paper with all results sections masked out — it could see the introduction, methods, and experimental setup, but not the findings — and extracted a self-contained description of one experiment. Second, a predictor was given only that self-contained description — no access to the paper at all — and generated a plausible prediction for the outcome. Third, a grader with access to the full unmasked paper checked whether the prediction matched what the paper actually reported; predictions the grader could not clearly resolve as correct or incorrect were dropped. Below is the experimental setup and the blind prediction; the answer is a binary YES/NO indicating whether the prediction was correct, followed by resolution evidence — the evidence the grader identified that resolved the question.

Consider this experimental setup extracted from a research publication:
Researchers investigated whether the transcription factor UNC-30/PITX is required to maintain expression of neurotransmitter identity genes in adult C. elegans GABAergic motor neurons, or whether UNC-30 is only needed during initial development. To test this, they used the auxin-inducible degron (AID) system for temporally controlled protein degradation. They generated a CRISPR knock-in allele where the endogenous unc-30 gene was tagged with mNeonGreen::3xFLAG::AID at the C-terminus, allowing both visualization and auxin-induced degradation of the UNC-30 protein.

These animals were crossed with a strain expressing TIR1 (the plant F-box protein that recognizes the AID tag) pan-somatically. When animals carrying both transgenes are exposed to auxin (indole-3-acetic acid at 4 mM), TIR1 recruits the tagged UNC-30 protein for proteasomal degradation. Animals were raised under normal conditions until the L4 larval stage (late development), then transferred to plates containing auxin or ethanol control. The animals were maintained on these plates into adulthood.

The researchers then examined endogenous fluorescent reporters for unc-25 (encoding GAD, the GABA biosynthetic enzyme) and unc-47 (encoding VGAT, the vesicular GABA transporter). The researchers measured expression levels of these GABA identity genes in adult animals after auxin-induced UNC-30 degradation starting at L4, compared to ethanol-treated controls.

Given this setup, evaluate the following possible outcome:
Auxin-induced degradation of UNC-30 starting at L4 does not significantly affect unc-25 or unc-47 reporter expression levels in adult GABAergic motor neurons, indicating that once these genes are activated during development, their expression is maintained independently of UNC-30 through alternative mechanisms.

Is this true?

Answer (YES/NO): NO